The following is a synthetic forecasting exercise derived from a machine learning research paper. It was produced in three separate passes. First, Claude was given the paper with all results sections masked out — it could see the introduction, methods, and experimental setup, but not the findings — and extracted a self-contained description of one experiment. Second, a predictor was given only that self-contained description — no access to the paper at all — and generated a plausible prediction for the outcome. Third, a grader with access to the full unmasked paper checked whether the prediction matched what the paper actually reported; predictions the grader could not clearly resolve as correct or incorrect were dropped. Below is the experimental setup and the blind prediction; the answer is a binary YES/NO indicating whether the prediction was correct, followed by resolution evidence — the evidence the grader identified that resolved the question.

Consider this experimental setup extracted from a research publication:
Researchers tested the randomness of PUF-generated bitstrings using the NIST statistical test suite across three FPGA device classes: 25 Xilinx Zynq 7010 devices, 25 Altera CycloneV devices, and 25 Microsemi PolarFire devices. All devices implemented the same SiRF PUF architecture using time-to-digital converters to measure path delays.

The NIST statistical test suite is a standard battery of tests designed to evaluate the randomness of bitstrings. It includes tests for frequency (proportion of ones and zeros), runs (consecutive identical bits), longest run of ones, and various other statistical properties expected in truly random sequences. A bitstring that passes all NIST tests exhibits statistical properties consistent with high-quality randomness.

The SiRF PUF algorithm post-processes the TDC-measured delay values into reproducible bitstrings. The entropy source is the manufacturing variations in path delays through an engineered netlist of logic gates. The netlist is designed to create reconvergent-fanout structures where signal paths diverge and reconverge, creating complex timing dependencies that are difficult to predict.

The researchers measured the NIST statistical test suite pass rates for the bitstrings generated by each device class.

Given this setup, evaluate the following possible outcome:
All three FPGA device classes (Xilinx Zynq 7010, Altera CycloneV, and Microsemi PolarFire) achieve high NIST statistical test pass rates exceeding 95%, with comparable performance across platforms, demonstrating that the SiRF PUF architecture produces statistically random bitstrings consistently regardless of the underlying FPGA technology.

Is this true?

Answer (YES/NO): NO